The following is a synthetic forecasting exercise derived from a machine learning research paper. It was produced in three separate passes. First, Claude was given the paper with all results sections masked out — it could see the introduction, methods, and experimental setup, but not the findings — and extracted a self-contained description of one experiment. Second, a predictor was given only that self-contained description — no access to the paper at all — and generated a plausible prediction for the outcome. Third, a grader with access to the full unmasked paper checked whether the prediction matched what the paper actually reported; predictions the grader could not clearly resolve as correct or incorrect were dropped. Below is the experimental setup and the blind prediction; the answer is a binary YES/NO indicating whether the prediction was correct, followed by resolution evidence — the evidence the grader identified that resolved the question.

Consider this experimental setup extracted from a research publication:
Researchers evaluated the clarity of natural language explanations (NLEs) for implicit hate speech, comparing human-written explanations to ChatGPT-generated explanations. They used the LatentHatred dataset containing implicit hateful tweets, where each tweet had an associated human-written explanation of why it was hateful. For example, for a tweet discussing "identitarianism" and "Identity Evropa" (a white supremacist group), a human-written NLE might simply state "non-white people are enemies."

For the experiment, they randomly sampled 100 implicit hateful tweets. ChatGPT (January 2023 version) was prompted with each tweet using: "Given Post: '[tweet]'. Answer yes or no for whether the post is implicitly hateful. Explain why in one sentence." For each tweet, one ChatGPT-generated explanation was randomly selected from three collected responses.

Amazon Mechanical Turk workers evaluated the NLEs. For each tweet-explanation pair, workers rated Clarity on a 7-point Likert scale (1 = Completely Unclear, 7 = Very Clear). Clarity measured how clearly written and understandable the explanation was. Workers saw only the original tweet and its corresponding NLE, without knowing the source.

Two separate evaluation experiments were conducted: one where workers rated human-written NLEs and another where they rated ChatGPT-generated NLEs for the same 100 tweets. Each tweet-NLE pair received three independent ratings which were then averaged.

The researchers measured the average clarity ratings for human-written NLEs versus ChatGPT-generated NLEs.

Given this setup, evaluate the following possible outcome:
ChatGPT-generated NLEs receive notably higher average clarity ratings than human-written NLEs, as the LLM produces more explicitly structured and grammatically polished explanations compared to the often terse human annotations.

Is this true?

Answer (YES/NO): YES